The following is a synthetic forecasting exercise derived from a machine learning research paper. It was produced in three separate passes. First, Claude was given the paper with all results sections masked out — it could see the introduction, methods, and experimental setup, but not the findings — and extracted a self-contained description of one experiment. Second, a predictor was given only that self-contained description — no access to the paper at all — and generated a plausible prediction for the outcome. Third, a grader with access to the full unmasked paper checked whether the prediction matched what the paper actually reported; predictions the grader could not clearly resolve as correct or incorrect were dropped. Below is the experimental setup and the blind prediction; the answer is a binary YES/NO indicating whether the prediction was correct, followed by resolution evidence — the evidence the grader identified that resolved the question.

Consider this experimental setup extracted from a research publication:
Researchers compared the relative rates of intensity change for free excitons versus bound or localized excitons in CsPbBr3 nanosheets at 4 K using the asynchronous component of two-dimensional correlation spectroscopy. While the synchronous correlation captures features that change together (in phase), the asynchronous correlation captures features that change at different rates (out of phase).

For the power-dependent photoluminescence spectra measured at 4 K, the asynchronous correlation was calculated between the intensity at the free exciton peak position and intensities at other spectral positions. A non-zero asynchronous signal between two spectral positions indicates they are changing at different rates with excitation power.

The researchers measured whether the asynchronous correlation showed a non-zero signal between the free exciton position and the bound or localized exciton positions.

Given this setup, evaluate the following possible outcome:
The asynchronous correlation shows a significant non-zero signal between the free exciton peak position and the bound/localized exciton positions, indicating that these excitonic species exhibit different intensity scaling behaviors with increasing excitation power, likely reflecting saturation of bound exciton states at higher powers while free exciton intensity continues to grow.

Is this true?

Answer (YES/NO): YES